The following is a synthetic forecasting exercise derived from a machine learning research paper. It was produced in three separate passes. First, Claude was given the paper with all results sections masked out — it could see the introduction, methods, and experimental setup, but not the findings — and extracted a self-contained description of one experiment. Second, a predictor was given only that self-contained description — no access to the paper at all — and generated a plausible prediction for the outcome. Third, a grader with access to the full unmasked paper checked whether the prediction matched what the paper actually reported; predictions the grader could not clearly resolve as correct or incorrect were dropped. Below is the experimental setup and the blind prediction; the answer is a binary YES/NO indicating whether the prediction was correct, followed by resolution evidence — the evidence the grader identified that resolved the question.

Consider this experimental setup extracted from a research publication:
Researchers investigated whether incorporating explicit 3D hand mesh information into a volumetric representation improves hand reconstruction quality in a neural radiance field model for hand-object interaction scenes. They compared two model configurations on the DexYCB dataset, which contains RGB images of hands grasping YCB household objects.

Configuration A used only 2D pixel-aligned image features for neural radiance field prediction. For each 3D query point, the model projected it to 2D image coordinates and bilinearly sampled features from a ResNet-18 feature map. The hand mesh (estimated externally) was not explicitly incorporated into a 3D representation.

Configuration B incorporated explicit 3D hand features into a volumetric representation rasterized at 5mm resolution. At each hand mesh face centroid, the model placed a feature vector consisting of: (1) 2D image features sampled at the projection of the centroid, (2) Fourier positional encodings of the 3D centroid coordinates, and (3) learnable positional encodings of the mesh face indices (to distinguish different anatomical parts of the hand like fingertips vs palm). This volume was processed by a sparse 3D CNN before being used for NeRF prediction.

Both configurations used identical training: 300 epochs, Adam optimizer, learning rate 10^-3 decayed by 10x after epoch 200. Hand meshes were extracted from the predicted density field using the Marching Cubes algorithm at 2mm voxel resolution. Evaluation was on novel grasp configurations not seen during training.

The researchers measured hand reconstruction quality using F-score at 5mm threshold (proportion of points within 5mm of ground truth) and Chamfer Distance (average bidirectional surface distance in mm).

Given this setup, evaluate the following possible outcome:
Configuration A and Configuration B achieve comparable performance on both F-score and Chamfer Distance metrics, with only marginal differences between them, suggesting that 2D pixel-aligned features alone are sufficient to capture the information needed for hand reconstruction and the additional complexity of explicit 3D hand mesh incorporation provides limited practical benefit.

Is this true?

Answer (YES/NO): NO